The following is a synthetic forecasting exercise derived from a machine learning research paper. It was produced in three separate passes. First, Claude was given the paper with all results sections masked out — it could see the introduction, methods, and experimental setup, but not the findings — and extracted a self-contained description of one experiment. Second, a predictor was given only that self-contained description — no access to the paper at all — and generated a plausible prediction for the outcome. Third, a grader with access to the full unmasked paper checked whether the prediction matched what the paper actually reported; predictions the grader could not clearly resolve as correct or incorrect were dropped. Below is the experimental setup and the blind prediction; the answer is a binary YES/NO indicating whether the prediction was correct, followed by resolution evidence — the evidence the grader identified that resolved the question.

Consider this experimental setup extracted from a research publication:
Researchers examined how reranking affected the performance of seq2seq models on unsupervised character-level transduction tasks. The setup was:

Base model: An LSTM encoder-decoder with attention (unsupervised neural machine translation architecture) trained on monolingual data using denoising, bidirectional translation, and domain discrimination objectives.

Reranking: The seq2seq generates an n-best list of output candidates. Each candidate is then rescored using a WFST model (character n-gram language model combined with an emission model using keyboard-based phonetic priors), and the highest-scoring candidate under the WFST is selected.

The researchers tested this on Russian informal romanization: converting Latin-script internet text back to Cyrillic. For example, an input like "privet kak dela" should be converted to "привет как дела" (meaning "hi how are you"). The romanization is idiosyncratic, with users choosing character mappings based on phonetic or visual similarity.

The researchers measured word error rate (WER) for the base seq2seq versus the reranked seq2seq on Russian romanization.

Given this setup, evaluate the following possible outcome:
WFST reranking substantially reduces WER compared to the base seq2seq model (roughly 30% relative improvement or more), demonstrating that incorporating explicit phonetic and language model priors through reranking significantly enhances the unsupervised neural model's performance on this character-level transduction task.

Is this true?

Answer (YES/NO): NO